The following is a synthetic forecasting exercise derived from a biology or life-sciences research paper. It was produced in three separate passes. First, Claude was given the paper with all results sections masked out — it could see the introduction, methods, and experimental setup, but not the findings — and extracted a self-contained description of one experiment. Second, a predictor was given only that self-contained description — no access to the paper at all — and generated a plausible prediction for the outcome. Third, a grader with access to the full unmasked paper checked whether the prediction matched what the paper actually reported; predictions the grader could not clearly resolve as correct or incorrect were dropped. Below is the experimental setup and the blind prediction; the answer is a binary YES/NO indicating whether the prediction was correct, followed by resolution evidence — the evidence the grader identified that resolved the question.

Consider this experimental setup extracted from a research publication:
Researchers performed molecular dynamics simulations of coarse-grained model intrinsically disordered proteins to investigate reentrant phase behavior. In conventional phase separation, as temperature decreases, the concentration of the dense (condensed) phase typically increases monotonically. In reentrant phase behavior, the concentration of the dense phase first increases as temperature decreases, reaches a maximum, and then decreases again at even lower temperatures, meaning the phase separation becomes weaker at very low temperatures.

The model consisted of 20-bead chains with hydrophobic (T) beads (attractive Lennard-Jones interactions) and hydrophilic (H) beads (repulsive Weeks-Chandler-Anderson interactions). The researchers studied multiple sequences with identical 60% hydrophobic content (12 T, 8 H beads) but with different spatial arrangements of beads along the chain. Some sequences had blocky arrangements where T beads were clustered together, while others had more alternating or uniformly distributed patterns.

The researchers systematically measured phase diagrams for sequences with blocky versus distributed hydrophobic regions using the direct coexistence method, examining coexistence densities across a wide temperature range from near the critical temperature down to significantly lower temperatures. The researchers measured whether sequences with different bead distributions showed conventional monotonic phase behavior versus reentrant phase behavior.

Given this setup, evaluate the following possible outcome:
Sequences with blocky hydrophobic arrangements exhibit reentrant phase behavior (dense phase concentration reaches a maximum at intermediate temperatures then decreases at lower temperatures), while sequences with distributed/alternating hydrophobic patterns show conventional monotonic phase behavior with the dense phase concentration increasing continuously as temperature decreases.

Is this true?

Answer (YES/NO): YES